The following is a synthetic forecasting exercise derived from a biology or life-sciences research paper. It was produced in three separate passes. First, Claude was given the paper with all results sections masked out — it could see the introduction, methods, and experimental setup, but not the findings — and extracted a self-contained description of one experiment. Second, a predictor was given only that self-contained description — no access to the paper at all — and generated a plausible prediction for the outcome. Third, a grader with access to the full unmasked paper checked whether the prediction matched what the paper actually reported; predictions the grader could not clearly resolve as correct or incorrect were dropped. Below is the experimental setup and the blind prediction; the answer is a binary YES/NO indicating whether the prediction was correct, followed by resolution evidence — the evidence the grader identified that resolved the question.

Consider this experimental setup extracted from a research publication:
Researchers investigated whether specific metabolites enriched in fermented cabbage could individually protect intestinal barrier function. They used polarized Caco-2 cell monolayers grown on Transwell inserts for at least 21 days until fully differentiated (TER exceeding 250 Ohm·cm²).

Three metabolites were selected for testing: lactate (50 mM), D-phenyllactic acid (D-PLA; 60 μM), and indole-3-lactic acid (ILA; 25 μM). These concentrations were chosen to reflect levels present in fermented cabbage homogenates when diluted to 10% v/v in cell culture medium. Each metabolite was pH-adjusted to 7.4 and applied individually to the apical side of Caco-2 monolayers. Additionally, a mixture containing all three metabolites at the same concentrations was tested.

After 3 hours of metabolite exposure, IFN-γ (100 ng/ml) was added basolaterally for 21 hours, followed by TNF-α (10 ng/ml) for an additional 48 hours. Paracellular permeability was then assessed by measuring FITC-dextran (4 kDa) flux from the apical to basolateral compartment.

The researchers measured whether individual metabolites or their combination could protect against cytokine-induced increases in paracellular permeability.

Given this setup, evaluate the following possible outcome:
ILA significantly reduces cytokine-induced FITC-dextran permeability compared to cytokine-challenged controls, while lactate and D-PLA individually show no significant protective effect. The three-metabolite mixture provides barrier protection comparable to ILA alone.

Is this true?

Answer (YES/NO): NO